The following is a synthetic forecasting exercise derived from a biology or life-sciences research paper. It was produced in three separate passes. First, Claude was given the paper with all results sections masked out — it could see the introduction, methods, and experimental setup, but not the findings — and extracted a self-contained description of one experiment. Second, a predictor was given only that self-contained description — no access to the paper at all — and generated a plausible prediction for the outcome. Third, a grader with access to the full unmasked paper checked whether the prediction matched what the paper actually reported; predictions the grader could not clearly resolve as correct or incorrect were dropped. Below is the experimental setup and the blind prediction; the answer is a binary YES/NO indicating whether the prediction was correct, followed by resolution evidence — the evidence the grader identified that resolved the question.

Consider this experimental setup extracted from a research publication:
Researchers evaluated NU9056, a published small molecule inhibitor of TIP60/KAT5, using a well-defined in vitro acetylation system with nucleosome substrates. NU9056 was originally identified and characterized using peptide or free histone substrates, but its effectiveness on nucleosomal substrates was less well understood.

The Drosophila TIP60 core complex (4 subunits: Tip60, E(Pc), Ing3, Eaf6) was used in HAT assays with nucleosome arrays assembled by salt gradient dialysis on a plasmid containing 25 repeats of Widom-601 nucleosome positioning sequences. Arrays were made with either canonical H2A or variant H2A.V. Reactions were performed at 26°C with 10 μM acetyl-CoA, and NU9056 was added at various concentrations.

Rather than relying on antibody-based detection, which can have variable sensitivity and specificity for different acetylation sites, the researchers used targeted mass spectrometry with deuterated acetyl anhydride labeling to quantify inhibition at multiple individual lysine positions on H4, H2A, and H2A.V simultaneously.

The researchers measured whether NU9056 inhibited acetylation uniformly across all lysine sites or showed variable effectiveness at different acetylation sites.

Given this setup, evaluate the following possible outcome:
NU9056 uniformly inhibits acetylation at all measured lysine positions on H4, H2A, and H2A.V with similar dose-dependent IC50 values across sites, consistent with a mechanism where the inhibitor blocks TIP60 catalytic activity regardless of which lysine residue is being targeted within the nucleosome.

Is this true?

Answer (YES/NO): NO